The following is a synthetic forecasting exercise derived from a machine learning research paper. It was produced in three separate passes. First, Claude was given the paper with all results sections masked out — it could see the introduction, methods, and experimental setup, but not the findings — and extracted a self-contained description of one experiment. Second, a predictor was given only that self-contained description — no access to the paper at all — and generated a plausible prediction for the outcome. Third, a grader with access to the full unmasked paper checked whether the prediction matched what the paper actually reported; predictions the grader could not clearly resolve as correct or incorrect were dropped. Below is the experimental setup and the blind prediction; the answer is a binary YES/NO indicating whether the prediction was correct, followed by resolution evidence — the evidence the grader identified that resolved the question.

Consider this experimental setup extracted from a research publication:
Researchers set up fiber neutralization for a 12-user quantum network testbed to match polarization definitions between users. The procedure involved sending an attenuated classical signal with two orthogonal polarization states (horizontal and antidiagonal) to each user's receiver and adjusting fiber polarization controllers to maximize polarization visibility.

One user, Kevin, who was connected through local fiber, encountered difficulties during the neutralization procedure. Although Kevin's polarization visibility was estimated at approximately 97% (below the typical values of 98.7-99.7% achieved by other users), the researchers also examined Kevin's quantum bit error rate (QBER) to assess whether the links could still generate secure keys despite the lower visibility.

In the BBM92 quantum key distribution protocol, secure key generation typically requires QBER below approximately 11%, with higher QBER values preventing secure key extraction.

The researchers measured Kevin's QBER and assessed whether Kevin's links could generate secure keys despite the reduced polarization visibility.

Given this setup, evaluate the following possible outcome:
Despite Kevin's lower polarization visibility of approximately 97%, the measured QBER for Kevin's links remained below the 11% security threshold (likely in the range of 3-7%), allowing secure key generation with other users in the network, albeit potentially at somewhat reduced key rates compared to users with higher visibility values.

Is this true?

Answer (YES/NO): NO